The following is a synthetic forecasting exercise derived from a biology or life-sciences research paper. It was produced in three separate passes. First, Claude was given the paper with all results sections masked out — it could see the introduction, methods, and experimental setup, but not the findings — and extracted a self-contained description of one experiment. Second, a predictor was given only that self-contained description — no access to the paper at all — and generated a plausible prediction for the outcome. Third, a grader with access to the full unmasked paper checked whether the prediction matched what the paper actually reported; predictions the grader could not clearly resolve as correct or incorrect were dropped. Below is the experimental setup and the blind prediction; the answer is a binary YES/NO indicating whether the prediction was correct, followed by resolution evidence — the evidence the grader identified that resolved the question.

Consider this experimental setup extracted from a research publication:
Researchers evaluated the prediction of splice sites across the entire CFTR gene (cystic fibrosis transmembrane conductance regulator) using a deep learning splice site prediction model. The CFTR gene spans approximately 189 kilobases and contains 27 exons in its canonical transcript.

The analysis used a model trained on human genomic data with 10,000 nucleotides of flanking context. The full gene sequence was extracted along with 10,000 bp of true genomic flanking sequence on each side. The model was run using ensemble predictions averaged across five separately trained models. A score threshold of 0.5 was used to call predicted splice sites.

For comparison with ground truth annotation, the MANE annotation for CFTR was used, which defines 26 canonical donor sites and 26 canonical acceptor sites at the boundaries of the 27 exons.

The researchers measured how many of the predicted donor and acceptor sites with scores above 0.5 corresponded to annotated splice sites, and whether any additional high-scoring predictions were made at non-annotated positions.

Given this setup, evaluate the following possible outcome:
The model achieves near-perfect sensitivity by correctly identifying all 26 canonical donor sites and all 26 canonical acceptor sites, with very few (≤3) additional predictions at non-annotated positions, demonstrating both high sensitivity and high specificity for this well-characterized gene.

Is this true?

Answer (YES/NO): NO